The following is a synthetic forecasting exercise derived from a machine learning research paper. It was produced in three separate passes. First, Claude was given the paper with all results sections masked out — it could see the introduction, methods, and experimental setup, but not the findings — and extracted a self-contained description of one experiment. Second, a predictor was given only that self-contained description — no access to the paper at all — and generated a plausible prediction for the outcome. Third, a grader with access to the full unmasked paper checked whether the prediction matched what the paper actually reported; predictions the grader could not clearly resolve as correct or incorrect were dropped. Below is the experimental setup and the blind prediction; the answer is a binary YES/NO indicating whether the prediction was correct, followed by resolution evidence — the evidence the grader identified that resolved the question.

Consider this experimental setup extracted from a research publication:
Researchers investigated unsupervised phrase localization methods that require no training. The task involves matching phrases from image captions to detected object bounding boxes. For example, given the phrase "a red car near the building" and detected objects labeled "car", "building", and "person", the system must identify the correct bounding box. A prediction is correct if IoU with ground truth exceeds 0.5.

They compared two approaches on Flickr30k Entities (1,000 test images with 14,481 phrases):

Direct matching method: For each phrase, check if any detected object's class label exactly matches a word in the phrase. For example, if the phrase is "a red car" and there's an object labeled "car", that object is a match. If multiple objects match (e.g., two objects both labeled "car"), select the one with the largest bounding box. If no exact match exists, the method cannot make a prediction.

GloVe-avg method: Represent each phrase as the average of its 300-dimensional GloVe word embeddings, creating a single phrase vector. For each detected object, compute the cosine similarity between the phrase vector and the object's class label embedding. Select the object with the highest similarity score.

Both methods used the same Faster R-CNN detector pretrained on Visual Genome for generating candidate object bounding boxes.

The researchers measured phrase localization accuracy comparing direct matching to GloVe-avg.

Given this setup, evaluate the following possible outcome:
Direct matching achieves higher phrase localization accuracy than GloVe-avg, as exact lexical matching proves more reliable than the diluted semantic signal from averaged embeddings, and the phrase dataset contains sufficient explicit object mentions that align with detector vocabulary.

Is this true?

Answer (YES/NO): NO